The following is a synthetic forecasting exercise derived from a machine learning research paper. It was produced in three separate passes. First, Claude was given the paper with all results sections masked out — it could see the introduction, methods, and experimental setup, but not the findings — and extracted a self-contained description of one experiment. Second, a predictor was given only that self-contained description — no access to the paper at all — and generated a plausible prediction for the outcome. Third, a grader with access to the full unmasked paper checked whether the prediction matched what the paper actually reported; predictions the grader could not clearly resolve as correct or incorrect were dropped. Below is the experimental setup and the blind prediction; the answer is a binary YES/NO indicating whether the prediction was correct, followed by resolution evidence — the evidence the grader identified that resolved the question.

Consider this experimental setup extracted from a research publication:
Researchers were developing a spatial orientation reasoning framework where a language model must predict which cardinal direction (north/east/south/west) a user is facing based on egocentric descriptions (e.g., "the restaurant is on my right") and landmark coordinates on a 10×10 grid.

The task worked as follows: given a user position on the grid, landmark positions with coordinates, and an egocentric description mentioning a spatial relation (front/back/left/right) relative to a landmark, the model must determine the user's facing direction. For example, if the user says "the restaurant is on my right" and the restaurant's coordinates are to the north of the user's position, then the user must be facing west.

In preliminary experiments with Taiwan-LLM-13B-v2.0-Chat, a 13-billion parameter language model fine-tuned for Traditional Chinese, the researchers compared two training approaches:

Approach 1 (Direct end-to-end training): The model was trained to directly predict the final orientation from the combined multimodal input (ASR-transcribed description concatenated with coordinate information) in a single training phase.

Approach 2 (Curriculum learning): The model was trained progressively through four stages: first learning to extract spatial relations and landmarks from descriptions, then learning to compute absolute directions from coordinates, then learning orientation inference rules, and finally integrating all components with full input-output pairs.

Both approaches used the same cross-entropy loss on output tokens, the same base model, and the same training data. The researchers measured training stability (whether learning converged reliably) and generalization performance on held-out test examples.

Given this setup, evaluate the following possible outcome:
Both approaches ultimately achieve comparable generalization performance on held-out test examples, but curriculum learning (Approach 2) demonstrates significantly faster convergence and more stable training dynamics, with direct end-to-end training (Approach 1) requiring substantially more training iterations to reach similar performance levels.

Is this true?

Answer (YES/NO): NO